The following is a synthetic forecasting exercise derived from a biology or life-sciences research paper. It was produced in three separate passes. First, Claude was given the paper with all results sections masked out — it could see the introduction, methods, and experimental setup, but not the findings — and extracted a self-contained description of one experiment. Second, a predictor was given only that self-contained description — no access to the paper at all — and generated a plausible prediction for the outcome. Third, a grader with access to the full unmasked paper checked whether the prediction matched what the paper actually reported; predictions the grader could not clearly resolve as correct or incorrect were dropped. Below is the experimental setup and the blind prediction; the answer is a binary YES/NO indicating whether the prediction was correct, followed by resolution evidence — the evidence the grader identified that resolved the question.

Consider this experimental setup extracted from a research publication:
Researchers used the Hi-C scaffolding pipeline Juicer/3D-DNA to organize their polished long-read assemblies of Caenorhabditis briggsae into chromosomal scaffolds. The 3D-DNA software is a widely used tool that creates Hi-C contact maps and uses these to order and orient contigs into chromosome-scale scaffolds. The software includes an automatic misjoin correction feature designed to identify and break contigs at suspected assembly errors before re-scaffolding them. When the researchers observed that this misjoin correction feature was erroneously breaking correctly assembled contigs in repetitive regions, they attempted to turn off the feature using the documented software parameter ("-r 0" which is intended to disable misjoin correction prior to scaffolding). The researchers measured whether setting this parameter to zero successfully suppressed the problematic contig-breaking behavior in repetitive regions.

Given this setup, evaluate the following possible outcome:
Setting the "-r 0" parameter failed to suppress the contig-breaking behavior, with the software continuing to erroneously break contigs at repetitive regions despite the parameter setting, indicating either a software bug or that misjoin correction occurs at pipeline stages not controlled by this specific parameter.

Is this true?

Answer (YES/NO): YES